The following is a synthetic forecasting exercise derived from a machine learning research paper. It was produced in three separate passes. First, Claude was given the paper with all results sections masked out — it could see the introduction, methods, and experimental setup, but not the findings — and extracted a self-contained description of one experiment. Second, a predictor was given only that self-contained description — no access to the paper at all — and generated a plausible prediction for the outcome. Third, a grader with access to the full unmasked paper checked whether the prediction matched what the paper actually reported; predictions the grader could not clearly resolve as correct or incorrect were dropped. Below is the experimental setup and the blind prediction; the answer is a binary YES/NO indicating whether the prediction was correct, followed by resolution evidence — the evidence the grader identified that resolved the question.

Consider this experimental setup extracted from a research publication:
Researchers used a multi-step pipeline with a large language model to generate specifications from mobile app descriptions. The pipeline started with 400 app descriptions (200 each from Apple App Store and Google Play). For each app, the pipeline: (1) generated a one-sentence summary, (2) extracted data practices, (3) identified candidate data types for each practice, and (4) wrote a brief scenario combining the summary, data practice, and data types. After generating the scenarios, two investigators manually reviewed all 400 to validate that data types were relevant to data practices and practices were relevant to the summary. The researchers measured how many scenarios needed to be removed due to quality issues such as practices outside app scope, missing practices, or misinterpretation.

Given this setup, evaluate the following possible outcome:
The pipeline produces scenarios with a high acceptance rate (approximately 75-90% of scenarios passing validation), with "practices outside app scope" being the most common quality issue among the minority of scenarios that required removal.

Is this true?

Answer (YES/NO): NO